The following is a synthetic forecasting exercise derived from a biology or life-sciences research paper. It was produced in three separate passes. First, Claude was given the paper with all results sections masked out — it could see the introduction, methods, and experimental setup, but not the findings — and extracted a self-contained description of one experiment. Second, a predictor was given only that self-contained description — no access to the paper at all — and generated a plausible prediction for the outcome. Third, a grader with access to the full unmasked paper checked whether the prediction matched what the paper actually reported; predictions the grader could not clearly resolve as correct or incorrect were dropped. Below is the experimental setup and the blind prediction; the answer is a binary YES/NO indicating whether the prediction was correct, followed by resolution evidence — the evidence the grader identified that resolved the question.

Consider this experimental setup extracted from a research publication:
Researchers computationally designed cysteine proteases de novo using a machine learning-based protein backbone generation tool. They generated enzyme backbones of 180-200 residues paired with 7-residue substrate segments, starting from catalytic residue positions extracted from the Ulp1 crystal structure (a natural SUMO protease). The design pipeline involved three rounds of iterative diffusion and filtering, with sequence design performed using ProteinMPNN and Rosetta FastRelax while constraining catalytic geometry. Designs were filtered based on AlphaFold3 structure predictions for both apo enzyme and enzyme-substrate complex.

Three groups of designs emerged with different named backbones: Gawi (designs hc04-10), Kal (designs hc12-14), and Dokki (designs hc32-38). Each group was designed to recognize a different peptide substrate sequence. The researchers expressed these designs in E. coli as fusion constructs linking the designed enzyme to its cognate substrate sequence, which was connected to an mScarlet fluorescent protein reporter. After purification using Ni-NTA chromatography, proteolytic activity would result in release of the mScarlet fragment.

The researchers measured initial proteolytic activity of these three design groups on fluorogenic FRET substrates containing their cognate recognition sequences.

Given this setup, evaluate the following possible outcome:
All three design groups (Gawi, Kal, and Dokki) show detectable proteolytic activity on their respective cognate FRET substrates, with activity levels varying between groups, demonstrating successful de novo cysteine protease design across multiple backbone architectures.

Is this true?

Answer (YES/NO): NO